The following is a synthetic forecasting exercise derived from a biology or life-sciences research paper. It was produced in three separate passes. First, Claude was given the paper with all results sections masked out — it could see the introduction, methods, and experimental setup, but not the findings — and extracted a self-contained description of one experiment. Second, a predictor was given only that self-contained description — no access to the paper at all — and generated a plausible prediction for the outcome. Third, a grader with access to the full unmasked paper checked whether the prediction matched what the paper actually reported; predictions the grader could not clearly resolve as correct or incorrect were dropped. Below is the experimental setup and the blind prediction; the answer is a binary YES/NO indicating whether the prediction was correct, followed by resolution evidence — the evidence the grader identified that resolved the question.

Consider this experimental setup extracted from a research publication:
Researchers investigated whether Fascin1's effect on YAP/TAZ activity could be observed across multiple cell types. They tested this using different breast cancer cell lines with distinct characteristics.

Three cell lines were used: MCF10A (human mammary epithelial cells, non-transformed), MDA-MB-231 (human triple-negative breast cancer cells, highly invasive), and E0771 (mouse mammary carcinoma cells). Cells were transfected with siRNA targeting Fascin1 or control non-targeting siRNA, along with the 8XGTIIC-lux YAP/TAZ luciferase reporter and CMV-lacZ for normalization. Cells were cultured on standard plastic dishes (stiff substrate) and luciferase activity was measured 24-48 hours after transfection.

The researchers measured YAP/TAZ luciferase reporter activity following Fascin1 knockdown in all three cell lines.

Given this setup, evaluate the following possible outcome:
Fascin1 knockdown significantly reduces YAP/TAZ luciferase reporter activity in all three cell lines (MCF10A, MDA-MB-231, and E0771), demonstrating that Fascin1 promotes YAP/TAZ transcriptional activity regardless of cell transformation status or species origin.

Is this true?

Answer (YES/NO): NO